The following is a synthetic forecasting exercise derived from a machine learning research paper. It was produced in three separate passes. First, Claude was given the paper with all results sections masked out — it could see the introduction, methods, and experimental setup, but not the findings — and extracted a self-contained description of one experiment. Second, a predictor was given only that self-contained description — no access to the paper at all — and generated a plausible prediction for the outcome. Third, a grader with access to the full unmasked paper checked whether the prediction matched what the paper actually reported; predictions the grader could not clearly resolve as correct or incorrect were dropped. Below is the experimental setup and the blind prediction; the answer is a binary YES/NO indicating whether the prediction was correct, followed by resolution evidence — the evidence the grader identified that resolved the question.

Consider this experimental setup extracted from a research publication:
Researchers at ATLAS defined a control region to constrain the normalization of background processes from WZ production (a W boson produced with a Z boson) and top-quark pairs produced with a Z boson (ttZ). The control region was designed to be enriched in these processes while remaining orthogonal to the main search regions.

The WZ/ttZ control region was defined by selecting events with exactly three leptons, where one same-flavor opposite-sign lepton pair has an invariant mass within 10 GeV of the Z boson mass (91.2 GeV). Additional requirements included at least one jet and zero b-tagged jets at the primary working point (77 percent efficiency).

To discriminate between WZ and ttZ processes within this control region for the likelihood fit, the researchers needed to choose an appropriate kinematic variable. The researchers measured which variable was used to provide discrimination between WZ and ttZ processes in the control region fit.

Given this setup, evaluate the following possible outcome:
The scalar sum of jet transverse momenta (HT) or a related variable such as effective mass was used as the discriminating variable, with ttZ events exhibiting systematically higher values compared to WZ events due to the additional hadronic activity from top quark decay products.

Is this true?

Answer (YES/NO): NO